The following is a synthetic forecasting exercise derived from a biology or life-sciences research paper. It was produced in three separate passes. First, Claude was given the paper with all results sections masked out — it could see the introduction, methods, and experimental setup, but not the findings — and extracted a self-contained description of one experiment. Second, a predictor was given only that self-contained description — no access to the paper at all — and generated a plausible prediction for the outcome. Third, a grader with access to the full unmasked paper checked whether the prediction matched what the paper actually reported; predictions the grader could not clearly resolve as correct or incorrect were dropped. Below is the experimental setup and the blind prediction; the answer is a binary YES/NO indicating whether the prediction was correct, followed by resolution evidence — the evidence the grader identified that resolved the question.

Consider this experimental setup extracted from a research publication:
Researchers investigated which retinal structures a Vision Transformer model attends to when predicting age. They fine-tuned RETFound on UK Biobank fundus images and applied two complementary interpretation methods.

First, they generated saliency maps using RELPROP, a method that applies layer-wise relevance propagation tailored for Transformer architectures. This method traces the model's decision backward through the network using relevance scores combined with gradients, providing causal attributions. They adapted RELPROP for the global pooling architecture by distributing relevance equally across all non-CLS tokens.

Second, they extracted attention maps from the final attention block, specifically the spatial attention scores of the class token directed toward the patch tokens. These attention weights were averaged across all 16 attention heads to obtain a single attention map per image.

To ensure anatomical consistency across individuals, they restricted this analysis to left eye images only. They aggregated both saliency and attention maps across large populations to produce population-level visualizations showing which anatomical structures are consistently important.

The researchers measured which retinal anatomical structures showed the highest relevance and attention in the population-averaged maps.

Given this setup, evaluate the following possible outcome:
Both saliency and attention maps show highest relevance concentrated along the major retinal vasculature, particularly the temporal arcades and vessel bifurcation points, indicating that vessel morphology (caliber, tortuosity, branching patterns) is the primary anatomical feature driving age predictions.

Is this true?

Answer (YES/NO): NO